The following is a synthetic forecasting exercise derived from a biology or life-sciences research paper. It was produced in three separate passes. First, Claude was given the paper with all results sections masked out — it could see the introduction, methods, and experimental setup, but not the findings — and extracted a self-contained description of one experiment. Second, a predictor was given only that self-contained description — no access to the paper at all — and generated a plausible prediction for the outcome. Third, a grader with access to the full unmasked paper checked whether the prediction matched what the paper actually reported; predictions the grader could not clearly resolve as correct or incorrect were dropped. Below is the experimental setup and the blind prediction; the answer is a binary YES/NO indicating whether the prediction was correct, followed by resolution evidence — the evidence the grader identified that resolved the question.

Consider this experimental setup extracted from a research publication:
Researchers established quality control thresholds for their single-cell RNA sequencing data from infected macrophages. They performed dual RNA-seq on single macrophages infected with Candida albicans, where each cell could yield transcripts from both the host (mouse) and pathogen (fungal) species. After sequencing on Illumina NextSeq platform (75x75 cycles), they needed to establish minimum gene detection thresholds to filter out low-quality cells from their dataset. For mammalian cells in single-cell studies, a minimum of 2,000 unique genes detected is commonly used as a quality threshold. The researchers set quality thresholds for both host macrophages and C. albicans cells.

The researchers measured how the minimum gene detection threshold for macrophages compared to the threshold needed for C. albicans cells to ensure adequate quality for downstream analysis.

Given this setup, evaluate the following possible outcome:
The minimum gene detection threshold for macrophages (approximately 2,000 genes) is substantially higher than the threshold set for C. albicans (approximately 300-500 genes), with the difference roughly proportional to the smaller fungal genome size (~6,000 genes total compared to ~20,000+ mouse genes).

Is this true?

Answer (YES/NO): NO